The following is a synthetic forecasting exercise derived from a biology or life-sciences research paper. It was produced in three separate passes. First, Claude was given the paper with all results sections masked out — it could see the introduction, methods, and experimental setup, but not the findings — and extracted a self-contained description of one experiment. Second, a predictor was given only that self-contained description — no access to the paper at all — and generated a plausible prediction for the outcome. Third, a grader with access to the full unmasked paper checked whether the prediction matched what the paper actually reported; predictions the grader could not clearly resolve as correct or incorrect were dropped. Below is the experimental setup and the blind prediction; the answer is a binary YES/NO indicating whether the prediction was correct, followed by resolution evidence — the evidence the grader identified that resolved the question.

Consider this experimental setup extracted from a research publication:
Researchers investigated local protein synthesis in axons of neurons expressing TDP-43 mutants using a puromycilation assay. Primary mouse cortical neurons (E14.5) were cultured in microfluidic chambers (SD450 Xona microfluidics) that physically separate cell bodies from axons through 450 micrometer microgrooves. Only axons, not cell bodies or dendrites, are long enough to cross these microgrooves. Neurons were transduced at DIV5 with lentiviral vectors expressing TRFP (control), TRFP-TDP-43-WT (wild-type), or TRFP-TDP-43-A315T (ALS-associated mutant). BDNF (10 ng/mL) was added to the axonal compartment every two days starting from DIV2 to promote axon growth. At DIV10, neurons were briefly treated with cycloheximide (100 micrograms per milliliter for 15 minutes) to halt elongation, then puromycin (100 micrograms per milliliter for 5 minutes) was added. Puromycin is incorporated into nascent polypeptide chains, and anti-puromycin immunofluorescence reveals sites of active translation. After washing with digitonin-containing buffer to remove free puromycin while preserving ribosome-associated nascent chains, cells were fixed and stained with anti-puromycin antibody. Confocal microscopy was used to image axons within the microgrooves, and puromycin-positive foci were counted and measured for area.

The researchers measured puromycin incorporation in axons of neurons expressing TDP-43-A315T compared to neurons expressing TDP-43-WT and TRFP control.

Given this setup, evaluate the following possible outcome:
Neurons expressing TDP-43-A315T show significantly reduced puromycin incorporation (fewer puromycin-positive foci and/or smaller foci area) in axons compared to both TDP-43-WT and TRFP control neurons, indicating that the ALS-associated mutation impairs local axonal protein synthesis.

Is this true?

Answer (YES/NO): NO